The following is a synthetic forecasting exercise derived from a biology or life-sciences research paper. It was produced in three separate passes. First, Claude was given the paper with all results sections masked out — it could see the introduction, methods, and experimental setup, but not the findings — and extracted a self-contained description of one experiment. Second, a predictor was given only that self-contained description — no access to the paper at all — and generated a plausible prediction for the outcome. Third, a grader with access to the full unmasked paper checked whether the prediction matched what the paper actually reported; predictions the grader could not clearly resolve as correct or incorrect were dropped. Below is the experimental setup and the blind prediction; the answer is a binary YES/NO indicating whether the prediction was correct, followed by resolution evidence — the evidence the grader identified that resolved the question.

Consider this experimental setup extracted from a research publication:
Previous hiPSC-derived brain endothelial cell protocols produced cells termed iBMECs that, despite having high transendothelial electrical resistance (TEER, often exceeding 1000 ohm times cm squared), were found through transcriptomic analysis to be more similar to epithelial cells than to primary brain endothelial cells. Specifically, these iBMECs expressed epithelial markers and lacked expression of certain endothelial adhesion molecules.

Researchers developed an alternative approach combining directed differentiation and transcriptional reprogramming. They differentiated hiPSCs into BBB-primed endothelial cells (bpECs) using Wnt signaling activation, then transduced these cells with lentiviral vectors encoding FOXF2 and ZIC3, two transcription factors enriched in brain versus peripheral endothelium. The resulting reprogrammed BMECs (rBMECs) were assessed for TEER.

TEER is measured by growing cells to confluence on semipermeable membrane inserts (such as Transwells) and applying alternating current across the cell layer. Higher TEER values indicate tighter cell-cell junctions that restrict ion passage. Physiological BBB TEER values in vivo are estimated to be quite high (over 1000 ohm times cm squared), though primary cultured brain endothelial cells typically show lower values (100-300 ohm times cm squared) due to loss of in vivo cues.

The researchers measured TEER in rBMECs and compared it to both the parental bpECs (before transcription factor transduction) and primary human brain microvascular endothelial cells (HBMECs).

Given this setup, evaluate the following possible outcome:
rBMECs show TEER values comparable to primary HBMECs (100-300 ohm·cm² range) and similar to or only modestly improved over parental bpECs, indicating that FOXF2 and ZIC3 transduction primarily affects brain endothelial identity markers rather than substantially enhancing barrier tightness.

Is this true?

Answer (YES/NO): NO